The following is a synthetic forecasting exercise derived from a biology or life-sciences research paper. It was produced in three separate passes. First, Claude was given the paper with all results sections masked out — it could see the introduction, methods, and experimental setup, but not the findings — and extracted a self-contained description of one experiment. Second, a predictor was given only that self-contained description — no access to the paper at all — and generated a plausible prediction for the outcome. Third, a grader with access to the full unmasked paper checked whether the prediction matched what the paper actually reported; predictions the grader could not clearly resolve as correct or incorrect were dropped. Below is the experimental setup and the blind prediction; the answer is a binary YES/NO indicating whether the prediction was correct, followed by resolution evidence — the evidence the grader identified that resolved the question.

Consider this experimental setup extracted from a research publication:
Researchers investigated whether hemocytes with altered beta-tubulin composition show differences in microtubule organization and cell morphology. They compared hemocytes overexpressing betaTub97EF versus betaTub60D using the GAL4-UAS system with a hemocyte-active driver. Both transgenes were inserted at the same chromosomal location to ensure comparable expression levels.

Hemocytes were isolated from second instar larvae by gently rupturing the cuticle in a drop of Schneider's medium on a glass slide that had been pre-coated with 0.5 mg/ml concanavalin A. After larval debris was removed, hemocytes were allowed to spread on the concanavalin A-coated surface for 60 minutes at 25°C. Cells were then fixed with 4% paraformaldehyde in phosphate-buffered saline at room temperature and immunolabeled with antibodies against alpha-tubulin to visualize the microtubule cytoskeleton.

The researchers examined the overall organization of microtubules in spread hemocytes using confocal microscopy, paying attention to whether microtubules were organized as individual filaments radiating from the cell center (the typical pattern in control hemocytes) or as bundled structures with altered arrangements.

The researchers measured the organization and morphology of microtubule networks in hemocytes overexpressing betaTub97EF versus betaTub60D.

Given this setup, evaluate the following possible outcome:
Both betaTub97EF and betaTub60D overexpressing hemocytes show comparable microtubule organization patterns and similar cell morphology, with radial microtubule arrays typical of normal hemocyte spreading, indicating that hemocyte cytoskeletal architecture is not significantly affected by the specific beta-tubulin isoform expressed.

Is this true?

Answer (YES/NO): NO